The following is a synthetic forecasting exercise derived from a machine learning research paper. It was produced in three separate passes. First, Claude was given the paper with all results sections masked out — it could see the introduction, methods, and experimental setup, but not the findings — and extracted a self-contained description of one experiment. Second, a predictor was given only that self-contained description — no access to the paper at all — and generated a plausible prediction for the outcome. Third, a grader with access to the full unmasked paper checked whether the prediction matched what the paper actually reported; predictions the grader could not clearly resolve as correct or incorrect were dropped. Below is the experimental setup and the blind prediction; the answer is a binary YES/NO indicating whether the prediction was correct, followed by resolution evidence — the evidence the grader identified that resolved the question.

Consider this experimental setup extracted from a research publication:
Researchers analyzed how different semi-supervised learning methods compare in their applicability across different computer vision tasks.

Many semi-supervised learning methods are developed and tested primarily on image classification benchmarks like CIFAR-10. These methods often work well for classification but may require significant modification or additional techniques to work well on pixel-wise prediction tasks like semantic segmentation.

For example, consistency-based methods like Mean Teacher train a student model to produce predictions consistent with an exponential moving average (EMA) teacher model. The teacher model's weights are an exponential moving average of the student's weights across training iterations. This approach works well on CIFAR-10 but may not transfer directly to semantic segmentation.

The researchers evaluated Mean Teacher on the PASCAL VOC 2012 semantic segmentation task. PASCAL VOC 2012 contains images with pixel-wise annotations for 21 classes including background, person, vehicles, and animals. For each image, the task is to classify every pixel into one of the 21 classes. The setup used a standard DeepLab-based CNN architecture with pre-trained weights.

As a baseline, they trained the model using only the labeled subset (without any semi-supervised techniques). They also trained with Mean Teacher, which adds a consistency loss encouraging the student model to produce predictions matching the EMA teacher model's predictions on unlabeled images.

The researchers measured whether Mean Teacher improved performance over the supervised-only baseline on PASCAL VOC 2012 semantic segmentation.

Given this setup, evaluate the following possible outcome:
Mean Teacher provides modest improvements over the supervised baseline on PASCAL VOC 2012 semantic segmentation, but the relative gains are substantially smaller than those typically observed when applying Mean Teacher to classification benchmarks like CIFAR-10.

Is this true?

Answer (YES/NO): NO